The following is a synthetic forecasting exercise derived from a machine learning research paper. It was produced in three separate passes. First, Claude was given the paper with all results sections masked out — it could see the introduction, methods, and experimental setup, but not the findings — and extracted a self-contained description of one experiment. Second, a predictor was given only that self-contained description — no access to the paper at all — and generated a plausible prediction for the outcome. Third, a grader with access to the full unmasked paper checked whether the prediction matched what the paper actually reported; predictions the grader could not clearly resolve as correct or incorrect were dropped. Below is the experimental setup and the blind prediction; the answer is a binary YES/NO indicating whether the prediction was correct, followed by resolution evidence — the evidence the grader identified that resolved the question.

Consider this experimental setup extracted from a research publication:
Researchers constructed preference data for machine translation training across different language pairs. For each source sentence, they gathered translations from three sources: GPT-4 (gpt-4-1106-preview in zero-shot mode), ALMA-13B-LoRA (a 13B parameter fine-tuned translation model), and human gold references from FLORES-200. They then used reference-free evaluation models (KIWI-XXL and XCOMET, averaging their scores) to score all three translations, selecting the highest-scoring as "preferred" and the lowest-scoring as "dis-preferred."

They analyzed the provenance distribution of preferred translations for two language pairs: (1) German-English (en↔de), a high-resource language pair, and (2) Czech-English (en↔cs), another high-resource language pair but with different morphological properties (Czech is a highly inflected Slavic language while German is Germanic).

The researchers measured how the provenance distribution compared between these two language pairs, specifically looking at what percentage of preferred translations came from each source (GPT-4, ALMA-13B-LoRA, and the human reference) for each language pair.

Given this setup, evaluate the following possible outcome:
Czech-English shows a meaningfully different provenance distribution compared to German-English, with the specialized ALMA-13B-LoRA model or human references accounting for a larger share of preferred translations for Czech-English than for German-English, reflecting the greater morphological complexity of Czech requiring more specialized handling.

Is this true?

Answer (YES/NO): NO